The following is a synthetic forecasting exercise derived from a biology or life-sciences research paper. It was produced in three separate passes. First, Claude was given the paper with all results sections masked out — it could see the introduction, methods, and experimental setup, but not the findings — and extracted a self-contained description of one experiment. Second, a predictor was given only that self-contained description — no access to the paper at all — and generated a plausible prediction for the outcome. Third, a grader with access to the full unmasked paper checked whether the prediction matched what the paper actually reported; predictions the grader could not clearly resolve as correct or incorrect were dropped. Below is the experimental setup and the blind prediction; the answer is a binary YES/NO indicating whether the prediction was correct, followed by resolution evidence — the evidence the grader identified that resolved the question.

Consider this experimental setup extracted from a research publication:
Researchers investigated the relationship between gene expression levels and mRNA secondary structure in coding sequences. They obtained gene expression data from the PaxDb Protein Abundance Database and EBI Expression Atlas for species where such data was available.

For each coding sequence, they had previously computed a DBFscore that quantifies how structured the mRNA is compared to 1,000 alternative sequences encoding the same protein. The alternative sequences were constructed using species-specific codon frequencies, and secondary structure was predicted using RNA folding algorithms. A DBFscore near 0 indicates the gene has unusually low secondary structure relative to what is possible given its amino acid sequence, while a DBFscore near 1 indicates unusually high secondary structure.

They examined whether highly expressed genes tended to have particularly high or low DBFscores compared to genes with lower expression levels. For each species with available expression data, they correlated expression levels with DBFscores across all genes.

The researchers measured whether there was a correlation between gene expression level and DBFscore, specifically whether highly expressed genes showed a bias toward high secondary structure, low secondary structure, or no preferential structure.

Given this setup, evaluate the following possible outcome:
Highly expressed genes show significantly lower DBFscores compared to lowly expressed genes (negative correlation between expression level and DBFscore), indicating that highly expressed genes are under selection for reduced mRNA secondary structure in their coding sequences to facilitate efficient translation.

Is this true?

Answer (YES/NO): NO